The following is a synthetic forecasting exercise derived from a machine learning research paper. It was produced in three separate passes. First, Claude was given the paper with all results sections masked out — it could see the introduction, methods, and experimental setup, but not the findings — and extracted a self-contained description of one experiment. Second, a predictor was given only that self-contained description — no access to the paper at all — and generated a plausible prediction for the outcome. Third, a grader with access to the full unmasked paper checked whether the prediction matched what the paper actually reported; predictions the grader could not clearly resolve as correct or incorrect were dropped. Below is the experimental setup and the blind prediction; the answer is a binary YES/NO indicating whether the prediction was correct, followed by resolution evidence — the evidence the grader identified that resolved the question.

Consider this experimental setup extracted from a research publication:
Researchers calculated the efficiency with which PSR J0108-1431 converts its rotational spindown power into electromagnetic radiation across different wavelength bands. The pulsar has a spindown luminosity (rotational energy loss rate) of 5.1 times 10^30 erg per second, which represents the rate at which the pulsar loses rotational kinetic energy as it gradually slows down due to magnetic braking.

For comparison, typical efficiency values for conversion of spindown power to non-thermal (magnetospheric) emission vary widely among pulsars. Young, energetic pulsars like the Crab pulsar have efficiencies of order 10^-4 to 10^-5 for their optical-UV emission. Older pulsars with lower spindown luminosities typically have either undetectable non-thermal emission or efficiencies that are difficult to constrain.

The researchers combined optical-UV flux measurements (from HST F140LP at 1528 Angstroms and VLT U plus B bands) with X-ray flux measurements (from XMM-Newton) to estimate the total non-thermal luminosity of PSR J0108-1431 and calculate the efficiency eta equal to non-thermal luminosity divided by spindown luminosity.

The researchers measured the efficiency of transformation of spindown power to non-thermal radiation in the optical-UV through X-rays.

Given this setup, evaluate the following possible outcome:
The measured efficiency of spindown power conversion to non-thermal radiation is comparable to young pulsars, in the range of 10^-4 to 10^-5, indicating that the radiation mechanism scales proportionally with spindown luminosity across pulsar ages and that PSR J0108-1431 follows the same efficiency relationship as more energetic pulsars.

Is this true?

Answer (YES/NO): NO